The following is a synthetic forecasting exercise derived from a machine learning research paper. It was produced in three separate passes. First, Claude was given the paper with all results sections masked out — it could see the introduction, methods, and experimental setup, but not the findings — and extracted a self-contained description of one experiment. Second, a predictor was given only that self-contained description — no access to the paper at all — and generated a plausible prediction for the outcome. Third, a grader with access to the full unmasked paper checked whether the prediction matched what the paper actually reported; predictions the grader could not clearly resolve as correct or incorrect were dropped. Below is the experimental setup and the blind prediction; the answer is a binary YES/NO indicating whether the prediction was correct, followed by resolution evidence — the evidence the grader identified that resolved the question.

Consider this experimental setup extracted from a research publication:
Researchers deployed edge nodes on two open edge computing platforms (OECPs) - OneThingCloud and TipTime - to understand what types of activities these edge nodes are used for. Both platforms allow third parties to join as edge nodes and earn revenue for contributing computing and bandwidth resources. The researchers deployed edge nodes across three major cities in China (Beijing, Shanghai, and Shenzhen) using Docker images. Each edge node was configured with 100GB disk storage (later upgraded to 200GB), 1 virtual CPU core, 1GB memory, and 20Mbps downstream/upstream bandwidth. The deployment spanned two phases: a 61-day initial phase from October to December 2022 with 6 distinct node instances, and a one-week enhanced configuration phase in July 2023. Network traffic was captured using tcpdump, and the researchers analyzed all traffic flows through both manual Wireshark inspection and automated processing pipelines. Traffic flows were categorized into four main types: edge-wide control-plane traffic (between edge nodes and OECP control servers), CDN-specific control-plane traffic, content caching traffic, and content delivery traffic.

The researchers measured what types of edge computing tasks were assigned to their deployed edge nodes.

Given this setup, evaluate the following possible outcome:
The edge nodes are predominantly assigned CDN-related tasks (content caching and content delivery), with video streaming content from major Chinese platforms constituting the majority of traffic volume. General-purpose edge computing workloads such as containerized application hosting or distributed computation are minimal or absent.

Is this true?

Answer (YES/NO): YES